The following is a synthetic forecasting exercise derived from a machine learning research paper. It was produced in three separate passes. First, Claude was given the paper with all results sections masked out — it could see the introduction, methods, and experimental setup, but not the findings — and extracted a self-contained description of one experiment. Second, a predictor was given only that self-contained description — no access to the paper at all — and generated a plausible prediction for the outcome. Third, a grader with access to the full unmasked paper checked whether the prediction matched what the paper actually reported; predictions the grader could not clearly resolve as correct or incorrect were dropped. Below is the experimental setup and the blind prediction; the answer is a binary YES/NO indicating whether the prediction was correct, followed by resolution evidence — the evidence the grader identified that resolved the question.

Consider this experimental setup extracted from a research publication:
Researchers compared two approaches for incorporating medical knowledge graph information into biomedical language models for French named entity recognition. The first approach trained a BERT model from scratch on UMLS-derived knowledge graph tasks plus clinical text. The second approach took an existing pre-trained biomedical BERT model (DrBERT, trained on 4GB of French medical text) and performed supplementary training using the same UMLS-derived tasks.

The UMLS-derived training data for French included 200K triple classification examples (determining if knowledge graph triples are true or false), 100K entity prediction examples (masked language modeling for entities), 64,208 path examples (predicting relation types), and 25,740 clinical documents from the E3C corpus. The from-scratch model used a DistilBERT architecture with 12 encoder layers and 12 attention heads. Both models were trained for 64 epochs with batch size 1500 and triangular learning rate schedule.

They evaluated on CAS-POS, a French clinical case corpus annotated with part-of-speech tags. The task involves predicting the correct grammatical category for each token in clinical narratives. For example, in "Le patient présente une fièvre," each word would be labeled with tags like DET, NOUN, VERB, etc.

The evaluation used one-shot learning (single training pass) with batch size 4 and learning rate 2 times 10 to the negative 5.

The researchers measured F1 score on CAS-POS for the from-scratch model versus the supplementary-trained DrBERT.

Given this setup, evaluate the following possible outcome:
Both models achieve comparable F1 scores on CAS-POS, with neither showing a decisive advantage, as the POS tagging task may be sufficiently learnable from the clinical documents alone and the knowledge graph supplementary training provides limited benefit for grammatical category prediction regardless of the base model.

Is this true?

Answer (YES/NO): NO